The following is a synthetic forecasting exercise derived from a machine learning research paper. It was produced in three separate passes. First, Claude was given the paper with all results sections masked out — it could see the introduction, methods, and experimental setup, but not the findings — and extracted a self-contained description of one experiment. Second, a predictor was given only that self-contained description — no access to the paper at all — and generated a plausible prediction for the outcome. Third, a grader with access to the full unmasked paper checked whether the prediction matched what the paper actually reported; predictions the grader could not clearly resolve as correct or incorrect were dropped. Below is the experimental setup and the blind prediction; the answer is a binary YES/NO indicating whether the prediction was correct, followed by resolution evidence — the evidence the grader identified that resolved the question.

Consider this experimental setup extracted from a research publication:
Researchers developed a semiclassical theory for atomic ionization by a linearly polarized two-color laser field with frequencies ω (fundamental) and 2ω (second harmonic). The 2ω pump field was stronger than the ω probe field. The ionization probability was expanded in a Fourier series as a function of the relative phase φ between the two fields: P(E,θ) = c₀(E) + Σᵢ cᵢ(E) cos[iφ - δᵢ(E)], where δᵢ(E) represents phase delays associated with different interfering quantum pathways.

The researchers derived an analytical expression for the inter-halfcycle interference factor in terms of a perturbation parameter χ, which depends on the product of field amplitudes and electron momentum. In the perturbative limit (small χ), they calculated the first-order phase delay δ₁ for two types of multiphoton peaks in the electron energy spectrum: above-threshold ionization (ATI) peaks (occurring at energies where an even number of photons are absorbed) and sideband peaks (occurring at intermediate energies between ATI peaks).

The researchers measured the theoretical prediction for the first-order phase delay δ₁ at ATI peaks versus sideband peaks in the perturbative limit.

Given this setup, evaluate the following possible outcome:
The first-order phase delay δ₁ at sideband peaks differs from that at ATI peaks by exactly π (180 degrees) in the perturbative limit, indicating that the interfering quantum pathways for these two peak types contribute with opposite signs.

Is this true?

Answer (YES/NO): YES